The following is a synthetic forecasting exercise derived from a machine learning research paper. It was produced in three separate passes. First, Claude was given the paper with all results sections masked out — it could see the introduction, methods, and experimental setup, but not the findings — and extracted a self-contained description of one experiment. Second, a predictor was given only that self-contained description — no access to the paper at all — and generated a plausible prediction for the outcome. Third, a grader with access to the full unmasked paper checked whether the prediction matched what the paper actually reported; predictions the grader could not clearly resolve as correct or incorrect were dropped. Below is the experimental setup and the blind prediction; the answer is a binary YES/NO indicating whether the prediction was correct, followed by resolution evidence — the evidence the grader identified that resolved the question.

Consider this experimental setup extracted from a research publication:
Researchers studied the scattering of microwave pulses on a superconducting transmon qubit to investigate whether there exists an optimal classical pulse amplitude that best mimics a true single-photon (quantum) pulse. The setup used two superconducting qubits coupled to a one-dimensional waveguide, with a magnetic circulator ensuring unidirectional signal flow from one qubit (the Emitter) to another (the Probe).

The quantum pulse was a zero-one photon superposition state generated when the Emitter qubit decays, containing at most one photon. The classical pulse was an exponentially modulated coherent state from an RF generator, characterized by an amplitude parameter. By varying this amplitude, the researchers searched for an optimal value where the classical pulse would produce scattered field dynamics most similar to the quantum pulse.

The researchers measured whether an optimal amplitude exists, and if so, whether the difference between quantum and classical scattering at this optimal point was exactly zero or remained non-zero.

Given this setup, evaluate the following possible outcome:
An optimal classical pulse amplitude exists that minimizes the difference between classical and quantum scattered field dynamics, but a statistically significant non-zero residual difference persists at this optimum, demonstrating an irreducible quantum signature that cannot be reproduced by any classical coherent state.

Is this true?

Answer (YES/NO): NO